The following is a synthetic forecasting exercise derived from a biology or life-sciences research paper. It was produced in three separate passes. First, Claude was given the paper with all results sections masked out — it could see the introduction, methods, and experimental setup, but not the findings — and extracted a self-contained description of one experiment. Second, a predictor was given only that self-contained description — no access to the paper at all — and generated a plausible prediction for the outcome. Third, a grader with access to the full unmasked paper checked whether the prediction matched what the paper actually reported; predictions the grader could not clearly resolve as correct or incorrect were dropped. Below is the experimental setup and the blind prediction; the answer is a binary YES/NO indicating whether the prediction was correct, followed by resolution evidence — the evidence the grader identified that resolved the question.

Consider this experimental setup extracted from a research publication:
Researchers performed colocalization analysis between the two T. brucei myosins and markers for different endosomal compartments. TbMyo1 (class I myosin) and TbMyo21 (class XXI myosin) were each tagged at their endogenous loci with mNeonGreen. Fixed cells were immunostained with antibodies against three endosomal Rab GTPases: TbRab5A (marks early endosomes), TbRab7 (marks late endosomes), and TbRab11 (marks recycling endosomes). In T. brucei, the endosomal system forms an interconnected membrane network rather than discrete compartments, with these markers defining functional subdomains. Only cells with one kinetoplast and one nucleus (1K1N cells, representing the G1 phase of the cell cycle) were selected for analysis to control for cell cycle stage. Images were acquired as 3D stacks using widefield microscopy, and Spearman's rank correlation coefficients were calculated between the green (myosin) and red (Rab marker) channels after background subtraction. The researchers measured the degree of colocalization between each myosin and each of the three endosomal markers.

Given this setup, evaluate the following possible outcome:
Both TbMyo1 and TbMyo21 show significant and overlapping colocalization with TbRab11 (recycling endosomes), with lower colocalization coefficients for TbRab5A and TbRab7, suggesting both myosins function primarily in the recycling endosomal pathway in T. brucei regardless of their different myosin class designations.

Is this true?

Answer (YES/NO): NO